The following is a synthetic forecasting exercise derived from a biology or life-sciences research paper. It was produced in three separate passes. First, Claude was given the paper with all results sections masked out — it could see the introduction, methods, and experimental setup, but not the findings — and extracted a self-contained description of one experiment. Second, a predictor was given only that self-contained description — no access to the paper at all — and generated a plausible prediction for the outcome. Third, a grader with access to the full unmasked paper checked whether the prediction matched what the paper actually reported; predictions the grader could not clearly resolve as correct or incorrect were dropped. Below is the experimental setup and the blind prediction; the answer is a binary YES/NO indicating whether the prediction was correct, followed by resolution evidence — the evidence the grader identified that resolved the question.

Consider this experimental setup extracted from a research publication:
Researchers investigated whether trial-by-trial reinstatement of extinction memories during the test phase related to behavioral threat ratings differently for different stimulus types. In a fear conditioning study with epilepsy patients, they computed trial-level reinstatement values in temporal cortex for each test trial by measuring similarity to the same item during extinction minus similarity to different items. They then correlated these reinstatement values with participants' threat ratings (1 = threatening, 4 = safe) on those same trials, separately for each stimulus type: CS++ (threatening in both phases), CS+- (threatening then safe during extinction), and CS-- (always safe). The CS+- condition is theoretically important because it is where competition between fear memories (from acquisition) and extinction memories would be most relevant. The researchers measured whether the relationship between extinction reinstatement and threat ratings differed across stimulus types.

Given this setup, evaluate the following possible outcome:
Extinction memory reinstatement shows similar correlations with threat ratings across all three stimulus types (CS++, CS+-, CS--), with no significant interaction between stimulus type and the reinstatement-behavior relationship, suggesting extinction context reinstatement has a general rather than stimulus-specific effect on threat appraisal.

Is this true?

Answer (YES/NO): NO